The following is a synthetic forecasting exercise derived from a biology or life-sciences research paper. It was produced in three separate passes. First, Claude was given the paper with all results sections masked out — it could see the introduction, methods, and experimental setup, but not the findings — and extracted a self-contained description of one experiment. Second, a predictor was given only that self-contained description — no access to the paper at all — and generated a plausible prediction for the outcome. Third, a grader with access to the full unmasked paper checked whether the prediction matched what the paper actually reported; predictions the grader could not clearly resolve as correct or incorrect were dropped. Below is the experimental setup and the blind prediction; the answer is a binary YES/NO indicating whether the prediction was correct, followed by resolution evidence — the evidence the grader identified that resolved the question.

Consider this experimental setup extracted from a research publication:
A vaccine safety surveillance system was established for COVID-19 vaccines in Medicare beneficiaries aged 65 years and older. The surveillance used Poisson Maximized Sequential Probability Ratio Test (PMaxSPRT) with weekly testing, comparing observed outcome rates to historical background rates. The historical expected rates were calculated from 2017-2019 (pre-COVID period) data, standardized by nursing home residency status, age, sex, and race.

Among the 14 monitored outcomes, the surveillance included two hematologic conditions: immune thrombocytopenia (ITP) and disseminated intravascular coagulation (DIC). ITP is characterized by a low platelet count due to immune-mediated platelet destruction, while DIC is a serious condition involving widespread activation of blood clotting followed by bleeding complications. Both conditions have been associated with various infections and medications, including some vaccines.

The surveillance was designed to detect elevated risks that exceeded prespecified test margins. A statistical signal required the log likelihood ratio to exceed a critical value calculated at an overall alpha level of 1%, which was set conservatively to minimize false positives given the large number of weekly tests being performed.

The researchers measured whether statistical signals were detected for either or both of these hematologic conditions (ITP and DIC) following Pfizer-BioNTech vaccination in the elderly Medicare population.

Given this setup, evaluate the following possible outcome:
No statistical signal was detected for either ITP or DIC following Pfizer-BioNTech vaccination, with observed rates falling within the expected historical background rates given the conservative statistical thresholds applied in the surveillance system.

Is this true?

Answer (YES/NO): NO